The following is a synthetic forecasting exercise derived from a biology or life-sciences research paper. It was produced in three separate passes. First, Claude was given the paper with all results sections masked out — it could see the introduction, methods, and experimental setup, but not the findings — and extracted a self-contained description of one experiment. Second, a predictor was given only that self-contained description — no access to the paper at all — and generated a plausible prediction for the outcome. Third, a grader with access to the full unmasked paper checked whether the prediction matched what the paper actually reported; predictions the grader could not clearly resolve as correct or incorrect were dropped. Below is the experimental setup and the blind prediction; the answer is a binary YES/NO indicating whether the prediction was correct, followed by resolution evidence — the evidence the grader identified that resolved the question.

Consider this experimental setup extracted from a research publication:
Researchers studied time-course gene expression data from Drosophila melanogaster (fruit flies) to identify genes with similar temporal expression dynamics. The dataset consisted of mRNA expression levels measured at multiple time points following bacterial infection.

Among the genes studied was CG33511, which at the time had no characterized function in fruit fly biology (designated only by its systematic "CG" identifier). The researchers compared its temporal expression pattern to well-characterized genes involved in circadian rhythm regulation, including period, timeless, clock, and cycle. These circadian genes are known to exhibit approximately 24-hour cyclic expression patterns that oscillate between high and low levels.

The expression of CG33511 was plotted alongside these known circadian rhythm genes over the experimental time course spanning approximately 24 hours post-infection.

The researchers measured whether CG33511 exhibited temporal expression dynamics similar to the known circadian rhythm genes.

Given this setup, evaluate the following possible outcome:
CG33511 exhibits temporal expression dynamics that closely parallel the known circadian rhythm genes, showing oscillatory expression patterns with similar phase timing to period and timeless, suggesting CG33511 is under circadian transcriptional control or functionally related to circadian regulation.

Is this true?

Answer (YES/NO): YES